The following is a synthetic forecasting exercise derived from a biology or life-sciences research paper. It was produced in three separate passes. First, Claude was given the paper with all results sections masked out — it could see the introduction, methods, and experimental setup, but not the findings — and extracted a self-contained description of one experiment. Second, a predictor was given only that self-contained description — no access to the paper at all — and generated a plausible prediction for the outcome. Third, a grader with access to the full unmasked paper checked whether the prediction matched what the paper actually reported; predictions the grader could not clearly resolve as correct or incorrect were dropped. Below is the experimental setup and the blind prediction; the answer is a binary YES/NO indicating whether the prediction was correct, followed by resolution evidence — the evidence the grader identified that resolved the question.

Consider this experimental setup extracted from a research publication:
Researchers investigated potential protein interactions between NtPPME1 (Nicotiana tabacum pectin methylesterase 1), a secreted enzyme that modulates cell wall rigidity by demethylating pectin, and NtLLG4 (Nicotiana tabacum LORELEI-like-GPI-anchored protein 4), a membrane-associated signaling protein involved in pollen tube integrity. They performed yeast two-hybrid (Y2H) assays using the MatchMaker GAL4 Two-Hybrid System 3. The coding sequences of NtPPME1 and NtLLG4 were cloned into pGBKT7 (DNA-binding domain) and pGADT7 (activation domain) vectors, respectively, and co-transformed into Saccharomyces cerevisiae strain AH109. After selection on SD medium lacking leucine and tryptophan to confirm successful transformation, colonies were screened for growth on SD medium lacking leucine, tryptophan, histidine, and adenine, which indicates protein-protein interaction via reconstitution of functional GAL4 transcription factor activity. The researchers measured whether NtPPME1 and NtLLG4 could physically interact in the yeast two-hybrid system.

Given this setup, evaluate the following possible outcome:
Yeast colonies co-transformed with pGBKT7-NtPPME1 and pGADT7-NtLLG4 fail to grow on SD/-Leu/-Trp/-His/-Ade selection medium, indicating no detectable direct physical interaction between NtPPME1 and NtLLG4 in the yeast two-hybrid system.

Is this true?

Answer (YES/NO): NO